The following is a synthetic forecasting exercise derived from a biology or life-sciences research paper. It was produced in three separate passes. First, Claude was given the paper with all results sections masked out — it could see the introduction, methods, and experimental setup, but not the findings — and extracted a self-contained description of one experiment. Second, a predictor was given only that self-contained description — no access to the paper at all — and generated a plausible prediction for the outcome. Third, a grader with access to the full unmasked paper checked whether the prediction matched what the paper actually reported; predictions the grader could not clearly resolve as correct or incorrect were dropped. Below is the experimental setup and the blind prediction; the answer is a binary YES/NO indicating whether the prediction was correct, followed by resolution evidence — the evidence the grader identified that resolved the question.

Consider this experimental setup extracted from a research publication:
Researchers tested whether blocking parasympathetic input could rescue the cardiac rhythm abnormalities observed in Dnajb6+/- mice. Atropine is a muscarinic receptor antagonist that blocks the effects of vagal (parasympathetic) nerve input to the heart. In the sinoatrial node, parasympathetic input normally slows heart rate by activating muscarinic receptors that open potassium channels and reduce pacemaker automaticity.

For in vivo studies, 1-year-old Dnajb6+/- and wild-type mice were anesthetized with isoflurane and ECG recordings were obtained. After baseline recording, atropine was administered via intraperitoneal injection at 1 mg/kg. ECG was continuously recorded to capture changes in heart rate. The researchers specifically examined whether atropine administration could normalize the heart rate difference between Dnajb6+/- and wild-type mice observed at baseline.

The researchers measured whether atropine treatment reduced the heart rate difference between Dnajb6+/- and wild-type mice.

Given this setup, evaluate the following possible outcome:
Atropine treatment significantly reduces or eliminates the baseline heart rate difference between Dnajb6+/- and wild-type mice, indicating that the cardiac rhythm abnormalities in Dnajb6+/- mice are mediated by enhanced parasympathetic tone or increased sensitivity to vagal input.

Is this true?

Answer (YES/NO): NO